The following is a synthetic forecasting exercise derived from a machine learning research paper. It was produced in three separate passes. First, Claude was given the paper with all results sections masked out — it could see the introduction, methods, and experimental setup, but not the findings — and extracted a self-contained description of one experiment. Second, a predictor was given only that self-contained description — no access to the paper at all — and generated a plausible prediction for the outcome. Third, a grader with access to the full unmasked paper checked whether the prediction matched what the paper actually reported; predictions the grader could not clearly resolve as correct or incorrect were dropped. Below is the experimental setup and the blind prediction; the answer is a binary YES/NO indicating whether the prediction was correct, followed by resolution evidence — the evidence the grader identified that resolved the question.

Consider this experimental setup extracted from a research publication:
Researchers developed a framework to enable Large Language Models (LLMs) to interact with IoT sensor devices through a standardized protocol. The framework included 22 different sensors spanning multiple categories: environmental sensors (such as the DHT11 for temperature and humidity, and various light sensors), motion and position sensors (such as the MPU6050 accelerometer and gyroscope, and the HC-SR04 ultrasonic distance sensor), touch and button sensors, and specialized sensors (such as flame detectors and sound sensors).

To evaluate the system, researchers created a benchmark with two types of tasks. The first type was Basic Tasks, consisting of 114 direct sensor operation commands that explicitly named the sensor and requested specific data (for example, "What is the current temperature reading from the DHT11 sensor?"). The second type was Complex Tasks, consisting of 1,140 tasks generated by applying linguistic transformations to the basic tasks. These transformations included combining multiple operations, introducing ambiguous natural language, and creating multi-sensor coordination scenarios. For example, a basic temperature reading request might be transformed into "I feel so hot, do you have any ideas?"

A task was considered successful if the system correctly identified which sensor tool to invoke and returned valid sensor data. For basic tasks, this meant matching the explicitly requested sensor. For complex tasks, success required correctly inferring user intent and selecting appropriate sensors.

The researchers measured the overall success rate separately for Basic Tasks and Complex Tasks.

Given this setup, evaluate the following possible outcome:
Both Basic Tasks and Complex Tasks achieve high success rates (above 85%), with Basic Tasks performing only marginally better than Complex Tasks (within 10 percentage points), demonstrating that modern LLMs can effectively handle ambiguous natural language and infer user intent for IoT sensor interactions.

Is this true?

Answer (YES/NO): YES